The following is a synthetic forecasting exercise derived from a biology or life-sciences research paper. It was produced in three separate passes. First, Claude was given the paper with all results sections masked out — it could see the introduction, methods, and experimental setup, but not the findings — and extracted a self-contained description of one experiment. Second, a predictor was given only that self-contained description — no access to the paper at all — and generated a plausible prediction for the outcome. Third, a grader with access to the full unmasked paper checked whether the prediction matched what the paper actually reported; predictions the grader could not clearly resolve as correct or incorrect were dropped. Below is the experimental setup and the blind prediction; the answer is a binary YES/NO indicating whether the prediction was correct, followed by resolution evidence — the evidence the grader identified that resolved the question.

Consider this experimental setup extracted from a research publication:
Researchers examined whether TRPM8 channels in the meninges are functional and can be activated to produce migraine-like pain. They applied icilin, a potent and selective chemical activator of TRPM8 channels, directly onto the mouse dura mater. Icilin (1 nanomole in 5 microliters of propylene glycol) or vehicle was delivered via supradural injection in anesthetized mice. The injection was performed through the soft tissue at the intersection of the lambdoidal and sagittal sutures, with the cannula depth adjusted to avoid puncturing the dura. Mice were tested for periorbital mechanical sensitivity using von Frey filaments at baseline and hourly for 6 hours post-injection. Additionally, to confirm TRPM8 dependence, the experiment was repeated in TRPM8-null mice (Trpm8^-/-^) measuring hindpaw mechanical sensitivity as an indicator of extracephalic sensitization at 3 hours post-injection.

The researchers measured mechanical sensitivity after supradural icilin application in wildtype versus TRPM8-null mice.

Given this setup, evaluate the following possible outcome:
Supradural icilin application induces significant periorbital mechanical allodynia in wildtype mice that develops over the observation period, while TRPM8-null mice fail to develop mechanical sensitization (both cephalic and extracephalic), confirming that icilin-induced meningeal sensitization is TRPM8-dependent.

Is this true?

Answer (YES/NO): NO